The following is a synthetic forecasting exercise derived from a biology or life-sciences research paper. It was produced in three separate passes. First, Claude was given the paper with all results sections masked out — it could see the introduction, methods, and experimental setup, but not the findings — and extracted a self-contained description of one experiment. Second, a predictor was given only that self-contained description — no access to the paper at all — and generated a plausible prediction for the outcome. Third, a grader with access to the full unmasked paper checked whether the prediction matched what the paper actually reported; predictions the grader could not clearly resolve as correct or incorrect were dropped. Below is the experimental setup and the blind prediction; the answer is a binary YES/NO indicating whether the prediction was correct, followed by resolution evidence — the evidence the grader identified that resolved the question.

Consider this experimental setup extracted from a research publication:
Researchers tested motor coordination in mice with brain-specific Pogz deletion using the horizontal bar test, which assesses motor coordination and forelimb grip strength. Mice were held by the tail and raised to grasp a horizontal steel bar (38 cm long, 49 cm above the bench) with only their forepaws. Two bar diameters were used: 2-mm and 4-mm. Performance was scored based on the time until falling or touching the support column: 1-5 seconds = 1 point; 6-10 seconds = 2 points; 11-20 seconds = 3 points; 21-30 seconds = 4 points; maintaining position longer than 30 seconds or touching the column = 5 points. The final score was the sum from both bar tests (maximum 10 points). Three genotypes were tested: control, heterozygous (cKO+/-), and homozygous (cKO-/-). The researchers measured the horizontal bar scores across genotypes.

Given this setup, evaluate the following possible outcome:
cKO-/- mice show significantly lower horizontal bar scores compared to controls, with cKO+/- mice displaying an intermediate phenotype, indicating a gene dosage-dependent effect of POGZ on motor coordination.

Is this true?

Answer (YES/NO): YES